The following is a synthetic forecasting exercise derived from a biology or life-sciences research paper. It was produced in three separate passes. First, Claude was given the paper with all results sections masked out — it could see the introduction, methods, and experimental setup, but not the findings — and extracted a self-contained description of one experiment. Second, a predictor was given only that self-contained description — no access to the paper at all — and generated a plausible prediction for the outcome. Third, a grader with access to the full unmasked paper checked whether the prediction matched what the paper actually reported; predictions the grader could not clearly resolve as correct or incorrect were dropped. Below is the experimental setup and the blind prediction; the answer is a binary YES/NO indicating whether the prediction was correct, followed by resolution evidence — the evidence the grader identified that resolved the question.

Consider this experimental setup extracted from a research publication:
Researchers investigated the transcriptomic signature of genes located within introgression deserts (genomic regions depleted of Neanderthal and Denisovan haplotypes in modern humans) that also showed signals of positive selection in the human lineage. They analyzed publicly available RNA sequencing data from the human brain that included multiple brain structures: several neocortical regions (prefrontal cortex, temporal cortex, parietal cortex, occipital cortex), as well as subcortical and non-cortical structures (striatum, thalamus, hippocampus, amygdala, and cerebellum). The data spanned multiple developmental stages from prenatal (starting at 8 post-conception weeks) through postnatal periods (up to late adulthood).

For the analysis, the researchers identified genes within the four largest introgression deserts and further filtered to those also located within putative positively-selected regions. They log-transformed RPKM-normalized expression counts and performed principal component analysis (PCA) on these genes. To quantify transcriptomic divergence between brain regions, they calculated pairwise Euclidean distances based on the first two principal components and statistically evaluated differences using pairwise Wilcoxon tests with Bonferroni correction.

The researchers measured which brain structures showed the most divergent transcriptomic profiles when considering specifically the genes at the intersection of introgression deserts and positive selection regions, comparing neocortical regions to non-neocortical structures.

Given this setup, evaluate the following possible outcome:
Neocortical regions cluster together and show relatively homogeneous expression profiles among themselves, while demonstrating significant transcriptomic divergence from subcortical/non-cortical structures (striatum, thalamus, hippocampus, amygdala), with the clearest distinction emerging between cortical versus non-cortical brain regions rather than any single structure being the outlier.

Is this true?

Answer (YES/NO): NO